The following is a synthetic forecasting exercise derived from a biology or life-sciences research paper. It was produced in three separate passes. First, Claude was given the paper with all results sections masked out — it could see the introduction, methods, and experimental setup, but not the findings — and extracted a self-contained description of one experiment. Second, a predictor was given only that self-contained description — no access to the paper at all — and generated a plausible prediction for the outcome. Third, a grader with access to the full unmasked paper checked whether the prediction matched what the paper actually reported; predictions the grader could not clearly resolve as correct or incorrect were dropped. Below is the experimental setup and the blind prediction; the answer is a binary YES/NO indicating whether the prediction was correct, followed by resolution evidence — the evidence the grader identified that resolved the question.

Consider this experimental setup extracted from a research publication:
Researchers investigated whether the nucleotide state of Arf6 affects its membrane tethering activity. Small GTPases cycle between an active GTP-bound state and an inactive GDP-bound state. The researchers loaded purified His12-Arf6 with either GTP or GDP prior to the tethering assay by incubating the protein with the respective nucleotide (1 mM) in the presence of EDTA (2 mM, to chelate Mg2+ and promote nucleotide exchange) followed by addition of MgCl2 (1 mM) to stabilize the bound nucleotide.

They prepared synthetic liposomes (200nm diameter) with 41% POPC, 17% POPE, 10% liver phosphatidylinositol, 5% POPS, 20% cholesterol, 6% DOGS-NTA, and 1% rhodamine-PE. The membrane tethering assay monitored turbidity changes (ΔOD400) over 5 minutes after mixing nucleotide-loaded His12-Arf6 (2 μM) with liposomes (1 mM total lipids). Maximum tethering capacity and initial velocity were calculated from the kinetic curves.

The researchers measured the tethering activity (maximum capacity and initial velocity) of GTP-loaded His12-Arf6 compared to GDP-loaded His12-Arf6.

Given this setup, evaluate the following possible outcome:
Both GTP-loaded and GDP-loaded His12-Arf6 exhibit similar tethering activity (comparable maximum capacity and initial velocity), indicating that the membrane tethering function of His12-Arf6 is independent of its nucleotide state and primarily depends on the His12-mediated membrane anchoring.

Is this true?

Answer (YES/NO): YES